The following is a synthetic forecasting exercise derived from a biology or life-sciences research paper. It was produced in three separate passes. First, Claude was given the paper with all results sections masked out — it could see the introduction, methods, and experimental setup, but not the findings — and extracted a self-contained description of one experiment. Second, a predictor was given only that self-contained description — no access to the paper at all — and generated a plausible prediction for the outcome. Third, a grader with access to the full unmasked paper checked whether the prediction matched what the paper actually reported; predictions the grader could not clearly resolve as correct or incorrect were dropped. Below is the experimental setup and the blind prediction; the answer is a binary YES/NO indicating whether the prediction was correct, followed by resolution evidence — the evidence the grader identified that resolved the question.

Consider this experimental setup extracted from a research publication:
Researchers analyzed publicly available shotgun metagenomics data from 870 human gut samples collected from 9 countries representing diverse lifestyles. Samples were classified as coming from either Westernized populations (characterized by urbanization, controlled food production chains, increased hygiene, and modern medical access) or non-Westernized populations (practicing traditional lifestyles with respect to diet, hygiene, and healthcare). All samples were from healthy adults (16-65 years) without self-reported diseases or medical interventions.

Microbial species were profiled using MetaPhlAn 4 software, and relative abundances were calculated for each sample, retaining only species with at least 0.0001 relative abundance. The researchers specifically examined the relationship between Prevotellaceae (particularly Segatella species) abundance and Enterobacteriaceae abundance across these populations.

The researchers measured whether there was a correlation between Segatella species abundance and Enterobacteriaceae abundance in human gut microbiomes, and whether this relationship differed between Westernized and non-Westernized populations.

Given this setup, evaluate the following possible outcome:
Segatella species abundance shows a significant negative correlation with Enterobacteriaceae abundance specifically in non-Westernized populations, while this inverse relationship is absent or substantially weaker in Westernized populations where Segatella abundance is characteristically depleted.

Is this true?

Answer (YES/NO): NO